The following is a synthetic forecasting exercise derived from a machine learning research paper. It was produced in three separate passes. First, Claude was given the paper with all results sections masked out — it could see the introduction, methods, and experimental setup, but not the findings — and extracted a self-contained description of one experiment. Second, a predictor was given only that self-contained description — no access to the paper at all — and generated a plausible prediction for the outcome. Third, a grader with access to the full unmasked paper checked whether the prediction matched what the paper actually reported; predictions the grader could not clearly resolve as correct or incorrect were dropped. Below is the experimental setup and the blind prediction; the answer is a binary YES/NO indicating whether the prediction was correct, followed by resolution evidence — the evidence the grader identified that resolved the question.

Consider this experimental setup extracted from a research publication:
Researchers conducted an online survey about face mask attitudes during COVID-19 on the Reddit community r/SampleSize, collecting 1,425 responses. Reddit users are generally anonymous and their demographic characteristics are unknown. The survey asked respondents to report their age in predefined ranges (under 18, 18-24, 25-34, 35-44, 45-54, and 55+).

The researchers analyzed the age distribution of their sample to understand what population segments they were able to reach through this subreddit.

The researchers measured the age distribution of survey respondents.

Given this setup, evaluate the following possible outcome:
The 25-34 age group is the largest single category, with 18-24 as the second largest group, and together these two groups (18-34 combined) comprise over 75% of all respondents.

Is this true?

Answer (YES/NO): NO